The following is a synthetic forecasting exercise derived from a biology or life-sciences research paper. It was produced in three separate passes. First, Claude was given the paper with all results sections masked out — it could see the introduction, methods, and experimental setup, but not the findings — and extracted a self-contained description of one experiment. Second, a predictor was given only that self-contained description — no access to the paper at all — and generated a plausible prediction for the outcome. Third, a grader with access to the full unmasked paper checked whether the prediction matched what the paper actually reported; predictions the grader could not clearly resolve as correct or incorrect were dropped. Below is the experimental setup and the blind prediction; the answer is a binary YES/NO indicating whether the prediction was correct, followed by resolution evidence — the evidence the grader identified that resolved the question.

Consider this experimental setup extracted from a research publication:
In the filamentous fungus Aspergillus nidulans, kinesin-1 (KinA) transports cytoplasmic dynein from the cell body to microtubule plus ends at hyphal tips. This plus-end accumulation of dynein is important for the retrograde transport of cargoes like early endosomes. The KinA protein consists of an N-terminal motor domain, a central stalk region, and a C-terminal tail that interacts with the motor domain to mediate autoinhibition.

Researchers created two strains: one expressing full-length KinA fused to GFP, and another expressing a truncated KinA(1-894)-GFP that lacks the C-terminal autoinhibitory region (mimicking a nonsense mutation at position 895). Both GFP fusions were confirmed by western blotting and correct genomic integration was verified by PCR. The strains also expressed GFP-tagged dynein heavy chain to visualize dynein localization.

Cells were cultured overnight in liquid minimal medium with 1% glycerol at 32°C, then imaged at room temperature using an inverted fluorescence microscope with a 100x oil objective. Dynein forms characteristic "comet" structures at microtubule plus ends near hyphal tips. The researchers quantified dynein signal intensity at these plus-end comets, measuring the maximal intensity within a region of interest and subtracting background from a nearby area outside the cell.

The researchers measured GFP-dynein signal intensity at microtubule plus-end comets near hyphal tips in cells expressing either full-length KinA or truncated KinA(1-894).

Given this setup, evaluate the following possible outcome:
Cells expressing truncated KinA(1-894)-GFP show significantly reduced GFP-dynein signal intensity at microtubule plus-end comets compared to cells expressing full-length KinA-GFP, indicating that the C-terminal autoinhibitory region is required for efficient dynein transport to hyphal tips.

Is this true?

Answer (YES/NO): NO